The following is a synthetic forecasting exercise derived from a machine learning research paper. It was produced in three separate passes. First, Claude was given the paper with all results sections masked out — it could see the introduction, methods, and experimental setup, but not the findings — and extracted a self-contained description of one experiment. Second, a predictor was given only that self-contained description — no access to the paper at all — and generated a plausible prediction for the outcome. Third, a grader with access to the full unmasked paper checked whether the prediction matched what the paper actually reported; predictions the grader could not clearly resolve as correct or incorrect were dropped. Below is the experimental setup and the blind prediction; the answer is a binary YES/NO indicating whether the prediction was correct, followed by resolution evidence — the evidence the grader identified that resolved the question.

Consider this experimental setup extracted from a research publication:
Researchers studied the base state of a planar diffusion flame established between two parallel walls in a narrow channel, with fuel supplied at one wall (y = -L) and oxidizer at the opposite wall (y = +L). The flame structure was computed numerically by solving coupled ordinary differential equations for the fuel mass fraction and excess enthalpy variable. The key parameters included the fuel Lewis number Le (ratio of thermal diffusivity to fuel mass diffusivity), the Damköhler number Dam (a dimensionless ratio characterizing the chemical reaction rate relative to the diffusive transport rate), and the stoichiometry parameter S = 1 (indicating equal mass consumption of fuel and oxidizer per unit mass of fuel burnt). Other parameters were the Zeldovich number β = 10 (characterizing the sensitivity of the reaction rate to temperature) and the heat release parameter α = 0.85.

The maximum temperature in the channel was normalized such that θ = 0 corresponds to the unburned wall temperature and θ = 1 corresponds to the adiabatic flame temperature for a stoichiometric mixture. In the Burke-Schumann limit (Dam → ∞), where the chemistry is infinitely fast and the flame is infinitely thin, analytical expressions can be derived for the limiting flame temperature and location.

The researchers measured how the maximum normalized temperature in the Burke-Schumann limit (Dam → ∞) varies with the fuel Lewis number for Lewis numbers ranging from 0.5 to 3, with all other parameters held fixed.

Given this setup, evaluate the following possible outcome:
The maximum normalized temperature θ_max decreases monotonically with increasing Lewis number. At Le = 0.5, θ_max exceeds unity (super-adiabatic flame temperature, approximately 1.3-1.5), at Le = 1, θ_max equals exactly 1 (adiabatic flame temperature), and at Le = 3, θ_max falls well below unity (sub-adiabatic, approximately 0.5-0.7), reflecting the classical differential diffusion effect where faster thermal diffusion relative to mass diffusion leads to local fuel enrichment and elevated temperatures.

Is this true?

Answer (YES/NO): YES